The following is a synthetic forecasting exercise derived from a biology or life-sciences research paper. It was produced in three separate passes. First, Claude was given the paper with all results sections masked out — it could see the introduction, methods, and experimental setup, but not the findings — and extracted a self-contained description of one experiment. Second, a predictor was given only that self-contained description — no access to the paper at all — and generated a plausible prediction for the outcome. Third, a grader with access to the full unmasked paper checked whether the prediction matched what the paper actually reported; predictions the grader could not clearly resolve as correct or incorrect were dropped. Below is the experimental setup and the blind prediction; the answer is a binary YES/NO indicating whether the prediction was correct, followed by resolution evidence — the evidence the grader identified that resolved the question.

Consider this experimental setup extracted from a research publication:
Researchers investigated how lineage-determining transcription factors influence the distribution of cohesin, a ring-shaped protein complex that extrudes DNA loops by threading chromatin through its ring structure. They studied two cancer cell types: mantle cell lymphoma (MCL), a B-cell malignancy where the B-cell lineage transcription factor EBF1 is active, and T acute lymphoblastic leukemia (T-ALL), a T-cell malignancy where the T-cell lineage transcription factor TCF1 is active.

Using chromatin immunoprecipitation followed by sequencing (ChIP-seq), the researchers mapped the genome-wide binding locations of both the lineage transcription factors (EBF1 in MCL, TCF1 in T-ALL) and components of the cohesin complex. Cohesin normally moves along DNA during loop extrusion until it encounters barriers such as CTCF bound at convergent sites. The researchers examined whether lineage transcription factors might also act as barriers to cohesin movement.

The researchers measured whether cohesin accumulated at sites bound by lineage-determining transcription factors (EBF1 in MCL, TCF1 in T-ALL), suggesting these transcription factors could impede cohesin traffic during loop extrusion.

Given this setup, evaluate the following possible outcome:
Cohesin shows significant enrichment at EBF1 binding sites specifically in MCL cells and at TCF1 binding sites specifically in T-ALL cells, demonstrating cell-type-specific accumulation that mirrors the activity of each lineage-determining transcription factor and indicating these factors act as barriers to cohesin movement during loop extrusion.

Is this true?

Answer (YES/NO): YES